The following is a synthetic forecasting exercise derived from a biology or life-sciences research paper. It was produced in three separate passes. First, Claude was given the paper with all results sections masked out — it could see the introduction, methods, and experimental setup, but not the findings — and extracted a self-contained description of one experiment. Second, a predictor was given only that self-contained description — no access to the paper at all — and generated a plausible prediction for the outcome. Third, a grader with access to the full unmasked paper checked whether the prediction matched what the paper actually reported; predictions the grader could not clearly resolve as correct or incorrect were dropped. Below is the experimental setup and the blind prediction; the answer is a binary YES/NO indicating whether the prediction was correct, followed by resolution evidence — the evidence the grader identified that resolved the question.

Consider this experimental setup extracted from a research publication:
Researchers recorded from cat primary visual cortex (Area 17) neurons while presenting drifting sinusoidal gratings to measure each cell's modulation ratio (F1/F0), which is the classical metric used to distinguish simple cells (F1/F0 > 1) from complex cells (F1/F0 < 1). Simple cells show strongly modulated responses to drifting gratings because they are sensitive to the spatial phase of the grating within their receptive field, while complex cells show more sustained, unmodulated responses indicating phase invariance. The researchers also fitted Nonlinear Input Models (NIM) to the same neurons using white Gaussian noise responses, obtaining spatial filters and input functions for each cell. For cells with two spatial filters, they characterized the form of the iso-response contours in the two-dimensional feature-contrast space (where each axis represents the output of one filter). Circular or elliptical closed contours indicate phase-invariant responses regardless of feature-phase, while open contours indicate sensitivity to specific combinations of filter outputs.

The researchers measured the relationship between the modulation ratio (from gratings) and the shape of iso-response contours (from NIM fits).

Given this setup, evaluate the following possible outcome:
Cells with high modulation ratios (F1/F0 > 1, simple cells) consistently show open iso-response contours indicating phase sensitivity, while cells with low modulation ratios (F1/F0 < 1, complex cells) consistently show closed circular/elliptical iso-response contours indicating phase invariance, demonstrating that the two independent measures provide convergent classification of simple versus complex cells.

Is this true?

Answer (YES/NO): NO